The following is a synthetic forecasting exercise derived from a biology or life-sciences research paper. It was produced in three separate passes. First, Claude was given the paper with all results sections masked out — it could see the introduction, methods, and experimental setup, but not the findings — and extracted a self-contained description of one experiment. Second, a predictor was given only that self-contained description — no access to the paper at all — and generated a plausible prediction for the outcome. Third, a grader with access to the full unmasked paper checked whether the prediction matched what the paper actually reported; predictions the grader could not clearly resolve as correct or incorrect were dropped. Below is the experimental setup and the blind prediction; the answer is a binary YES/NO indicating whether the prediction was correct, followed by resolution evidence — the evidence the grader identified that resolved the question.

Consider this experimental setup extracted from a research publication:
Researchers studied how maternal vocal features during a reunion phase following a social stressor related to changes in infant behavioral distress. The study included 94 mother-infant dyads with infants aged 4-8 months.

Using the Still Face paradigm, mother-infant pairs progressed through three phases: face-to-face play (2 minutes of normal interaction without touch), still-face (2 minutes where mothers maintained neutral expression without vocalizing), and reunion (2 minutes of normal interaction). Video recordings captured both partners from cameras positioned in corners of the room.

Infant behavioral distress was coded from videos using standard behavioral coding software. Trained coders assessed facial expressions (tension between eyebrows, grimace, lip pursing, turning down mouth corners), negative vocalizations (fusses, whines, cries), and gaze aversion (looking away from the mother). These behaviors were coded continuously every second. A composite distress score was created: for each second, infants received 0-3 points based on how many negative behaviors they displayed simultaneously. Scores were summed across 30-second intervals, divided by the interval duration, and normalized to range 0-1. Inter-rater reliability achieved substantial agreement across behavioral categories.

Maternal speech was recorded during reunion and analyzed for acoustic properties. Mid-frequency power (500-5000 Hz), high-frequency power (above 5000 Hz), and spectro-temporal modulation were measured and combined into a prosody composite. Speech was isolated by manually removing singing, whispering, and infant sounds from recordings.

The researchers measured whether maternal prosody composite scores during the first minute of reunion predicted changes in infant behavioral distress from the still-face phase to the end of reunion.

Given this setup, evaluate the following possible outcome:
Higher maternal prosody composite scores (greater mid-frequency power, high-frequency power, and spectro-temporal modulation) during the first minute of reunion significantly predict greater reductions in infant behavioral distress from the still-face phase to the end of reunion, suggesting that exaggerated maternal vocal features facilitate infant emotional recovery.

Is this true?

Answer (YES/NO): NO